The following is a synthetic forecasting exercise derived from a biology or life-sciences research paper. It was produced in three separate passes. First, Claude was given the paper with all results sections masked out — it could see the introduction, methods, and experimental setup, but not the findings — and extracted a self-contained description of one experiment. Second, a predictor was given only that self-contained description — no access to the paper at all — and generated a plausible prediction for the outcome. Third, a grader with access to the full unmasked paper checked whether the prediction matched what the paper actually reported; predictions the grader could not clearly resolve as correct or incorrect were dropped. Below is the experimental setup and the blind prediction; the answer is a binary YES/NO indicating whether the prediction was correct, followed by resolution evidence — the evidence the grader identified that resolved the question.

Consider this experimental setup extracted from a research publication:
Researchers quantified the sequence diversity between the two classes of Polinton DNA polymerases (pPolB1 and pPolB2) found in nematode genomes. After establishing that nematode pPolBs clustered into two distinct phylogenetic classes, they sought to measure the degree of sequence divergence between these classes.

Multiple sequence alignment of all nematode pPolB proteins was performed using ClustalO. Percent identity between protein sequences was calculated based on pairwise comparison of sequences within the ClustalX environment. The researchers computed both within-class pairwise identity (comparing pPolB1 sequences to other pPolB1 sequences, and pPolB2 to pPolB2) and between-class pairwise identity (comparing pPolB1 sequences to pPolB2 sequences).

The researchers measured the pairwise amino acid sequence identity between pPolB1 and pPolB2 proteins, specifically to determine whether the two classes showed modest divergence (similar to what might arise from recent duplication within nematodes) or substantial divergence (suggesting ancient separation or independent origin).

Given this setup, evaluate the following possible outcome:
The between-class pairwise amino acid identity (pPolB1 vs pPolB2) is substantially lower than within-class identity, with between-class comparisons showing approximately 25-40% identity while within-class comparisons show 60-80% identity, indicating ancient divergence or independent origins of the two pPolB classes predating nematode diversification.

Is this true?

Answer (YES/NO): NO